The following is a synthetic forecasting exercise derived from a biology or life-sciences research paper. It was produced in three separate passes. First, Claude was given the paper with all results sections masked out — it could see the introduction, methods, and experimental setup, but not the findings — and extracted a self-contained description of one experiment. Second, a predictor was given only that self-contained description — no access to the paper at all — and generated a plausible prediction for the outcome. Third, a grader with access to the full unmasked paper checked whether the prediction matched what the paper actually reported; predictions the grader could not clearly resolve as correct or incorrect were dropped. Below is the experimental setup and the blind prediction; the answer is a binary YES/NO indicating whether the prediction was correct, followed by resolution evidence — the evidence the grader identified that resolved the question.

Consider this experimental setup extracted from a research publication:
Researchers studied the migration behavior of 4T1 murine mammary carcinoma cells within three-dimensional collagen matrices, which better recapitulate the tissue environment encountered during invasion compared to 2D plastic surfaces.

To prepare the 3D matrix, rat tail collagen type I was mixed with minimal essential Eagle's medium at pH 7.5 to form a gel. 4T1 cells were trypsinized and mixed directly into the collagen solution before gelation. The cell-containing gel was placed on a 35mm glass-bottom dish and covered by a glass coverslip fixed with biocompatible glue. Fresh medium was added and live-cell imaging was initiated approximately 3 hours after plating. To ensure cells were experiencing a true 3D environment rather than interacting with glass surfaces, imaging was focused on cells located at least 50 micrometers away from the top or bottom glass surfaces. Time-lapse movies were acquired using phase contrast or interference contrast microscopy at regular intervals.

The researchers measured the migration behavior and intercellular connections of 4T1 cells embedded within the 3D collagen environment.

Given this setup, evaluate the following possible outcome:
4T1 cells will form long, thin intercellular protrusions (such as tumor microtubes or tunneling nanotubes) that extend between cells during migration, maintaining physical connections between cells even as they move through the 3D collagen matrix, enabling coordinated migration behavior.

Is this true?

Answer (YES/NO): NO